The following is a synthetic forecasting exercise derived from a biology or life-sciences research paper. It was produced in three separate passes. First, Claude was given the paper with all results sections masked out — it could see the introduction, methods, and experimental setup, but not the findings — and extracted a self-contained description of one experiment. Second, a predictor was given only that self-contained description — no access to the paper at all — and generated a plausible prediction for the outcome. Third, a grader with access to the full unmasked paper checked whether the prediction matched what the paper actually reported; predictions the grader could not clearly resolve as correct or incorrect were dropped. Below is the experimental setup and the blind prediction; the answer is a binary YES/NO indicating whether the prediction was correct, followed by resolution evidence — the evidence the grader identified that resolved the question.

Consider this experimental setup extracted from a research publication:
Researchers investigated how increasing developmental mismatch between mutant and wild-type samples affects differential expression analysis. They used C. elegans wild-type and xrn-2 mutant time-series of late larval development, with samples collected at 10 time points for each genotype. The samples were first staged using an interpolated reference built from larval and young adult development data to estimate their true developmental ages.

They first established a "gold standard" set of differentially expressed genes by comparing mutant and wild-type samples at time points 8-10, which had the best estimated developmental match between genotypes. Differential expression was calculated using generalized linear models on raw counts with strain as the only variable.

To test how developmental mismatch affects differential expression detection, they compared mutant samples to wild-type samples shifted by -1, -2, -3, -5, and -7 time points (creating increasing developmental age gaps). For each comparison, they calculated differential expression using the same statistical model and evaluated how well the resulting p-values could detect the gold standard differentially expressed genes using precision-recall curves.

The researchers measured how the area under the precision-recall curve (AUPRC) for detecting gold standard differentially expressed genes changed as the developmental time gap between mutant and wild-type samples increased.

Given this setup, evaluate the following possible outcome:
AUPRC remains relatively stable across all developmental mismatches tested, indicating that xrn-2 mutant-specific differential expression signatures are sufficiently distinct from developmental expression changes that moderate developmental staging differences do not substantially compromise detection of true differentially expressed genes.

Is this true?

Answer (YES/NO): NO